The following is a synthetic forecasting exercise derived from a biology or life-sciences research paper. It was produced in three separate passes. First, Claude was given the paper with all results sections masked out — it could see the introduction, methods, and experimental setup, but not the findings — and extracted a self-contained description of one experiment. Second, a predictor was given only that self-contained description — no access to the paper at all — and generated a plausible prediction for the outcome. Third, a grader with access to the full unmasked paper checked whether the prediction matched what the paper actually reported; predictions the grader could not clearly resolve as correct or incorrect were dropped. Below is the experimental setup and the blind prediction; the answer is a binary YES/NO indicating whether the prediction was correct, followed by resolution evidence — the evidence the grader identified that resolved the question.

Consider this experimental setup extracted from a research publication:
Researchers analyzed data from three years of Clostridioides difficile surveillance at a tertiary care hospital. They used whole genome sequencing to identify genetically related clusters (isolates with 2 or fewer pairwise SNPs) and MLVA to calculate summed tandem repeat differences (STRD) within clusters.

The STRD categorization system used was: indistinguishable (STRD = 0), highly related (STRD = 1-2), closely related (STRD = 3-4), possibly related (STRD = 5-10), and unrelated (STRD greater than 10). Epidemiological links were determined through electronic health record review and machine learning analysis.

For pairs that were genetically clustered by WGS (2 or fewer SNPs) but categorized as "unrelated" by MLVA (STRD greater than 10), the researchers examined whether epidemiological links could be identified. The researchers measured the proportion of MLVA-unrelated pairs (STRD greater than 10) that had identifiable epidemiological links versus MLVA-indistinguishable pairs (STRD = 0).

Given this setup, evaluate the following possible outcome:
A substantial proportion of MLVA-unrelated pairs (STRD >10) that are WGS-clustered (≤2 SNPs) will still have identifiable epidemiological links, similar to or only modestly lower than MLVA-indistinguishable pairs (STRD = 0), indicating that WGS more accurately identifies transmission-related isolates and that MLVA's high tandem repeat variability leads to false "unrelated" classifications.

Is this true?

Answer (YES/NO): NO